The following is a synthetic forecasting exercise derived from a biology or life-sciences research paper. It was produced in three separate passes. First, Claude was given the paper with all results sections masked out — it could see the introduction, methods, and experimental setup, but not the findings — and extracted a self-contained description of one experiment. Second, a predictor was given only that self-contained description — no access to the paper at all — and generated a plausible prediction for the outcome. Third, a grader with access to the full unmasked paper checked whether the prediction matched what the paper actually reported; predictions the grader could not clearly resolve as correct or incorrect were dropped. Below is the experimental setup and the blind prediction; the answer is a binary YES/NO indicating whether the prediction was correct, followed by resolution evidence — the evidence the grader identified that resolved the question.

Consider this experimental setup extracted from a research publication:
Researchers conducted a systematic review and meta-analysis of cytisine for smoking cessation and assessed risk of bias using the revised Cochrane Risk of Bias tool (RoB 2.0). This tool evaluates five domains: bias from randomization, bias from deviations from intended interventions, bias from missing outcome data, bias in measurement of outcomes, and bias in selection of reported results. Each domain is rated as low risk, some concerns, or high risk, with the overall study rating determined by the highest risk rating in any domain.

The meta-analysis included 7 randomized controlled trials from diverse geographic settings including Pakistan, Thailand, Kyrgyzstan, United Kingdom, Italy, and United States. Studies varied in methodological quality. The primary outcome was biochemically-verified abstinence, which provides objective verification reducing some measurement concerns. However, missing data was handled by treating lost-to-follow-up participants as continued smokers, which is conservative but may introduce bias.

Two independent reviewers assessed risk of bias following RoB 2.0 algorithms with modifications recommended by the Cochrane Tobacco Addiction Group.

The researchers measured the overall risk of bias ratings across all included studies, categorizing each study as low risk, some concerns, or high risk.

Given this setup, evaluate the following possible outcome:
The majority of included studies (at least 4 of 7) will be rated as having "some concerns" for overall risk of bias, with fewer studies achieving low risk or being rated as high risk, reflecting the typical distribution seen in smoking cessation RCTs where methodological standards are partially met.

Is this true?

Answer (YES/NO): NO